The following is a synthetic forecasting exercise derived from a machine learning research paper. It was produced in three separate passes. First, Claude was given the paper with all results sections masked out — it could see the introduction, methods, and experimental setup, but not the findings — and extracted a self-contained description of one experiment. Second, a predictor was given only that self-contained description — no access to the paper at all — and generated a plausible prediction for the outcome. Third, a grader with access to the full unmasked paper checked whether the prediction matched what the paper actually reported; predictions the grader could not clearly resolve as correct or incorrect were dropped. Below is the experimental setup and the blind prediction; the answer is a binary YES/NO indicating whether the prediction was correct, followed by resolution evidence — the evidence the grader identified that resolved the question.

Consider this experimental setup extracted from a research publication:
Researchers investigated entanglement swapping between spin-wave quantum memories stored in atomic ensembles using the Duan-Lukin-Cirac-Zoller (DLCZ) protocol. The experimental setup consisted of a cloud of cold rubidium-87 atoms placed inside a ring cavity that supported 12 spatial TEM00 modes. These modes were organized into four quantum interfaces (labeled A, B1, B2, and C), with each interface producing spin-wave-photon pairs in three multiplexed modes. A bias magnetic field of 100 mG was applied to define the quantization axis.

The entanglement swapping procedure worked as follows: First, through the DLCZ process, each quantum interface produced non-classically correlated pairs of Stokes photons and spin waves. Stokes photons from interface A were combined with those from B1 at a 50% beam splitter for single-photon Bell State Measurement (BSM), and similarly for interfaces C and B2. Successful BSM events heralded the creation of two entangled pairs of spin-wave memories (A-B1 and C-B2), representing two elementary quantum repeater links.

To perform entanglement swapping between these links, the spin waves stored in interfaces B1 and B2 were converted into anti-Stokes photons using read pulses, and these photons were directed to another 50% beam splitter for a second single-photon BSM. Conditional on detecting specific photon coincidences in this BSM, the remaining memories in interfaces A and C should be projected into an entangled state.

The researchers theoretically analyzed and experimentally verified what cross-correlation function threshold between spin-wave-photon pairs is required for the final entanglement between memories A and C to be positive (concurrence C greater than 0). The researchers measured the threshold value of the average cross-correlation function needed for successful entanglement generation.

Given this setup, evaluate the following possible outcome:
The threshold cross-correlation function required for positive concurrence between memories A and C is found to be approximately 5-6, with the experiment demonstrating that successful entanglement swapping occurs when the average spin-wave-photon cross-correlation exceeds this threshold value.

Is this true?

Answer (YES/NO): NO